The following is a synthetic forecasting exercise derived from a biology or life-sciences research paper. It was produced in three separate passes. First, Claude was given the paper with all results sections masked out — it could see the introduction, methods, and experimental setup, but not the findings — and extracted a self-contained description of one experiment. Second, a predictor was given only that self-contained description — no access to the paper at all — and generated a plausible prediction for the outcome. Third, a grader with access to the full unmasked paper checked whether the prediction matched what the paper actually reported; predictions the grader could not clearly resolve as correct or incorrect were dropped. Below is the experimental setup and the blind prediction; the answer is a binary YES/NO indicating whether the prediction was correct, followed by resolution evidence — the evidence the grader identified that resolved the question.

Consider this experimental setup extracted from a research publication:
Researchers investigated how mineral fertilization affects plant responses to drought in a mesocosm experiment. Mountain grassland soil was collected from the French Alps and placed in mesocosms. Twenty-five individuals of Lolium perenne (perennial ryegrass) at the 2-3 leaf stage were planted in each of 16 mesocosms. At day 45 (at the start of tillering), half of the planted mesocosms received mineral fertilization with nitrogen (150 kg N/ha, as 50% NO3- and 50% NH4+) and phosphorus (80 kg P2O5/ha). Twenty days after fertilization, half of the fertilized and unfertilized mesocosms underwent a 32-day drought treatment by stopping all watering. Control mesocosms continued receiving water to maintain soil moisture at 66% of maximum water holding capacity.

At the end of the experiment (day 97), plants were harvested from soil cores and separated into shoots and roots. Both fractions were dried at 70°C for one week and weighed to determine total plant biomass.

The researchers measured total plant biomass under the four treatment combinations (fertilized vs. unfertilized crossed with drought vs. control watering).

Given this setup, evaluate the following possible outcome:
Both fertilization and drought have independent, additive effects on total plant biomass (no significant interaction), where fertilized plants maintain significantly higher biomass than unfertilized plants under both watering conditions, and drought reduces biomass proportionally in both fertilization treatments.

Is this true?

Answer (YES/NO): YES